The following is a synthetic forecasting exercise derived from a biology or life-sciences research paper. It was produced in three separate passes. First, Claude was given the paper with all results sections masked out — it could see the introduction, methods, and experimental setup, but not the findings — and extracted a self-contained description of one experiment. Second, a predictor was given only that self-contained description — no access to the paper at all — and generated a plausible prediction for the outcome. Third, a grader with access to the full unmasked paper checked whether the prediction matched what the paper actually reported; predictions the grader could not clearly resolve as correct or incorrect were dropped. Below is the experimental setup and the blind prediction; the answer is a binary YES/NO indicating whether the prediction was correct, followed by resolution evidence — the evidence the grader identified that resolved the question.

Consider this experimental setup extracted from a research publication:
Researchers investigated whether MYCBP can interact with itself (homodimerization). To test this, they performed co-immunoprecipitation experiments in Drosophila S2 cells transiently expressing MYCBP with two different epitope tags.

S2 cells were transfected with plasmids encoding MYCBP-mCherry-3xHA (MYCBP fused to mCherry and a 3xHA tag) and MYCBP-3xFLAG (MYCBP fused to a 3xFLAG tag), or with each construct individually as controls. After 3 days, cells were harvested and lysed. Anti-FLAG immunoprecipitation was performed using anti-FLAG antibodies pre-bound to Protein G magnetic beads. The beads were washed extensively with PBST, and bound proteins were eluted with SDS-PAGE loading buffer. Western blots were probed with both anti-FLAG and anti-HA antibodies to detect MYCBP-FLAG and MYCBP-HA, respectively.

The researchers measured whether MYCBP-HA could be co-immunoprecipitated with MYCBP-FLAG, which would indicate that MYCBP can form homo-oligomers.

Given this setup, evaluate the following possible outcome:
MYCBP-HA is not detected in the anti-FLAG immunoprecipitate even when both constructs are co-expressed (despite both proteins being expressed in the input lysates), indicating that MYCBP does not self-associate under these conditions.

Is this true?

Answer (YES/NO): NO